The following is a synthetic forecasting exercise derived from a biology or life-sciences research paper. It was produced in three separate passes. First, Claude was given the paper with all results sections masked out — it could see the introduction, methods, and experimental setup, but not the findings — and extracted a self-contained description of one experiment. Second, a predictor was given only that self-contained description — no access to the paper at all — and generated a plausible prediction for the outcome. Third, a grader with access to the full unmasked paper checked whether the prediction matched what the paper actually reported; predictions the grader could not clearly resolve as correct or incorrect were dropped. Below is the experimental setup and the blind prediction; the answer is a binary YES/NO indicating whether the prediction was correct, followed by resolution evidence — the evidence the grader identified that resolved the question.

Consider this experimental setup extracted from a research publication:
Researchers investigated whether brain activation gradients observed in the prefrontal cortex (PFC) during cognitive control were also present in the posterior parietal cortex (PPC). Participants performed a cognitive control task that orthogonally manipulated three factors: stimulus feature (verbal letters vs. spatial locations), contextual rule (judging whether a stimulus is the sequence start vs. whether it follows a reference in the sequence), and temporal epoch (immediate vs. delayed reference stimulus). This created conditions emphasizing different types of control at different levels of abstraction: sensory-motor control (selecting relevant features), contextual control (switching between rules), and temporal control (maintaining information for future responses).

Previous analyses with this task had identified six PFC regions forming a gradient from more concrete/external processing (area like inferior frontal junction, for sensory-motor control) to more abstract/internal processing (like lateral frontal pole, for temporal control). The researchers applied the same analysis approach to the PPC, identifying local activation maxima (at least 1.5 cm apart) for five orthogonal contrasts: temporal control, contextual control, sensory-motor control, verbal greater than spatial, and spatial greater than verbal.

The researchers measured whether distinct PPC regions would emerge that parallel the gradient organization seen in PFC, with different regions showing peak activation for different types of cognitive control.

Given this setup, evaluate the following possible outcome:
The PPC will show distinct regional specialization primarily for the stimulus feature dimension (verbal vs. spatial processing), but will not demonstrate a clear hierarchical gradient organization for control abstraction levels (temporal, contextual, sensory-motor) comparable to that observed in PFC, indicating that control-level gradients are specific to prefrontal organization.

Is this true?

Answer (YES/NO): NO